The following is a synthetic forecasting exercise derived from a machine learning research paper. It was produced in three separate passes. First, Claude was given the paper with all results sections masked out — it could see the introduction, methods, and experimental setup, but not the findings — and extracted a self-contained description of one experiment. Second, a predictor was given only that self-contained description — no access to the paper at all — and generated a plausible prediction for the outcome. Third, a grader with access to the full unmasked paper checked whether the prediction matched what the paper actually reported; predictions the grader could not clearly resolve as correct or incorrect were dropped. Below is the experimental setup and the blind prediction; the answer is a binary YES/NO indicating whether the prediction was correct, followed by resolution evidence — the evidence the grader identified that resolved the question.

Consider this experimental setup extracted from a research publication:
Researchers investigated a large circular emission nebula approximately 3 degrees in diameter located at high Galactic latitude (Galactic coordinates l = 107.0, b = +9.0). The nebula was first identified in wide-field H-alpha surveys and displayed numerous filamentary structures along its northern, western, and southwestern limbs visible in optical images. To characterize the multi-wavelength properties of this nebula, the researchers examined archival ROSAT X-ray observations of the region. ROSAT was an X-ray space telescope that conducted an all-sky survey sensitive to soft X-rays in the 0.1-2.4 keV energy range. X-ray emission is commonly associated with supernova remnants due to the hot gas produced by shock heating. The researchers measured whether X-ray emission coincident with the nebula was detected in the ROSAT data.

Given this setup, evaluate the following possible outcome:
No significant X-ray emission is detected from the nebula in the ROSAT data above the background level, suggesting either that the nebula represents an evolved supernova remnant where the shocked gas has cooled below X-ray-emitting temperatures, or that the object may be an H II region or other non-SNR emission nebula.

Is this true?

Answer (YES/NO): YES